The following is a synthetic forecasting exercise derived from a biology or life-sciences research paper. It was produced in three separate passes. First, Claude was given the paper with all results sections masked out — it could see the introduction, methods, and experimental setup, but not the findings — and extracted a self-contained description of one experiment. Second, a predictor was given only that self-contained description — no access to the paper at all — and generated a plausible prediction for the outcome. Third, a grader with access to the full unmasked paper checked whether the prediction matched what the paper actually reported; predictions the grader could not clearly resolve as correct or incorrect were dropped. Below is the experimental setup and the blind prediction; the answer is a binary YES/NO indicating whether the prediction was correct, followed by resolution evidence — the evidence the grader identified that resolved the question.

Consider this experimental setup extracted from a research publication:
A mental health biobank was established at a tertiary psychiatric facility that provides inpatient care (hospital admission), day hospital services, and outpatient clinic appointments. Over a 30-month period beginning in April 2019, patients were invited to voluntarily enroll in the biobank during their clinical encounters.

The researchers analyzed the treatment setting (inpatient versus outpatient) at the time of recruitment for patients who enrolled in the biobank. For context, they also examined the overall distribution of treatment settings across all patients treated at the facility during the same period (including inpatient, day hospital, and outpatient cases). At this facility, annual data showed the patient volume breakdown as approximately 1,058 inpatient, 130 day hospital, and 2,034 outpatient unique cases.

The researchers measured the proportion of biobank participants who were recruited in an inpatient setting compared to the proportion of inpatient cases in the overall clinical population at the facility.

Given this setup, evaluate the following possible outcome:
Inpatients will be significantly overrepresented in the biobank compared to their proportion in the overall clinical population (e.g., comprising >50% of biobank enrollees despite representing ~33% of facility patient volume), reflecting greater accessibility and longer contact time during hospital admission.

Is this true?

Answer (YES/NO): YES